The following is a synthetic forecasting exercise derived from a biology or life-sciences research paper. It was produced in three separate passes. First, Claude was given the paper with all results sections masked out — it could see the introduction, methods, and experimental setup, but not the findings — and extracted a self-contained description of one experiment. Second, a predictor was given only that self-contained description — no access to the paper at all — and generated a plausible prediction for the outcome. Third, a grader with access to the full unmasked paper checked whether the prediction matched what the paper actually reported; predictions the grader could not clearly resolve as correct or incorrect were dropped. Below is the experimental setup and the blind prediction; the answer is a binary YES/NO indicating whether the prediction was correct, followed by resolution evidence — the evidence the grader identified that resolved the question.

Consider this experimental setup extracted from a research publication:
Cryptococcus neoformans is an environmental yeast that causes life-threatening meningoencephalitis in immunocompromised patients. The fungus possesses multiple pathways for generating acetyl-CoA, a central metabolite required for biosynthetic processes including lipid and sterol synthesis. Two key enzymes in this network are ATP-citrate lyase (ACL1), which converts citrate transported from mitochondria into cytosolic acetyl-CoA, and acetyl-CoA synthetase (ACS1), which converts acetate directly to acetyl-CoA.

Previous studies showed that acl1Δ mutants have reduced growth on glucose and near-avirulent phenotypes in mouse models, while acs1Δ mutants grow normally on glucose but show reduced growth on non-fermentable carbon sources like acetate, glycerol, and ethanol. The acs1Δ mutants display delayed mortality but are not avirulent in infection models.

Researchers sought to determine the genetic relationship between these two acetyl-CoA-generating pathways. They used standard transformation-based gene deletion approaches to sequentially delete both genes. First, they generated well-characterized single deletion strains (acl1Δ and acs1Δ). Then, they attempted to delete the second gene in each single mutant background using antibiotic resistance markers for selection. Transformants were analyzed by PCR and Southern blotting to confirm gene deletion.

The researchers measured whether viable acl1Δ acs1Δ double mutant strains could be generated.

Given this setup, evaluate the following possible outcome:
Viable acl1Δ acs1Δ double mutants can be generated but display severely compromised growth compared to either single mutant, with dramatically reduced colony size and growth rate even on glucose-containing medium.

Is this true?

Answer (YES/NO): NO